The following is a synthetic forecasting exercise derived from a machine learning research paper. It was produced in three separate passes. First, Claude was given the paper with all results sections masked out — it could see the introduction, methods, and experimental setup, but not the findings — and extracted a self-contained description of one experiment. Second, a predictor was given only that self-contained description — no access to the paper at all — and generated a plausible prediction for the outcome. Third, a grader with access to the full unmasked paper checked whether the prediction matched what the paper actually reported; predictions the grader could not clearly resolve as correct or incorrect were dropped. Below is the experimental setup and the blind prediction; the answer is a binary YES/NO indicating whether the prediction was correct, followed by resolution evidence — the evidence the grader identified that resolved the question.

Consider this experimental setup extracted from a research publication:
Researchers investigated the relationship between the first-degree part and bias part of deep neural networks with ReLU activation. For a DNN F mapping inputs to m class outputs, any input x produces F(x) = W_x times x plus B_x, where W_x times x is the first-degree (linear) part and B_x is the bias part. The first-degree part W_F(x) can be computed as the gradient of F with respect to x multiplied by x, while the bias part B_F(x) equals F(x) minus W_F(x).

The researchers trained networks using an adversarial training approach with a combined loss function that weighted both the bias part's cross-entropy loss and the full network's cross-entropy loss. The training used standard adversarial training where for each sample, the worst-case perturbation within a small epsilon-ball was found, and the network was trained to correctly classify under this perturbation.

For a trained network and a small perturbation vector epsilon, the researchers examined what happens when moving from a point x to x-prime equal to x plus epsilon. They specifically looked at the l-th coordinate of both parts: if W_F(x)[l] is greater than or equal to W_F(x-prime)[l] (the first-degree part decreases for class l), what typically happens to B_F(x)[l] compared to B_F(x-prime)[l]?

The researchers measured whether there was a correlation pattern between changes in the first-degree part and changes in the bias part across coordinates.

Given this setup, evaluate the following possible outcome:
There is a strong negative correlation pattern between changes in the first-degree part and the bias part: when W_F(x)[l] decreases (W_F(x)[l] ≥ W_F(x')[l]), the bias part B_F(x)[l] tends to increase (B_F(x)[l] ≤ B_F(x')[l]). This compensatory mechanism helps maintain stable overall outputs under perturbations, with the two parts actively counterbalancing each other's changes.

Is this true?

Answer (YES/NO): YES